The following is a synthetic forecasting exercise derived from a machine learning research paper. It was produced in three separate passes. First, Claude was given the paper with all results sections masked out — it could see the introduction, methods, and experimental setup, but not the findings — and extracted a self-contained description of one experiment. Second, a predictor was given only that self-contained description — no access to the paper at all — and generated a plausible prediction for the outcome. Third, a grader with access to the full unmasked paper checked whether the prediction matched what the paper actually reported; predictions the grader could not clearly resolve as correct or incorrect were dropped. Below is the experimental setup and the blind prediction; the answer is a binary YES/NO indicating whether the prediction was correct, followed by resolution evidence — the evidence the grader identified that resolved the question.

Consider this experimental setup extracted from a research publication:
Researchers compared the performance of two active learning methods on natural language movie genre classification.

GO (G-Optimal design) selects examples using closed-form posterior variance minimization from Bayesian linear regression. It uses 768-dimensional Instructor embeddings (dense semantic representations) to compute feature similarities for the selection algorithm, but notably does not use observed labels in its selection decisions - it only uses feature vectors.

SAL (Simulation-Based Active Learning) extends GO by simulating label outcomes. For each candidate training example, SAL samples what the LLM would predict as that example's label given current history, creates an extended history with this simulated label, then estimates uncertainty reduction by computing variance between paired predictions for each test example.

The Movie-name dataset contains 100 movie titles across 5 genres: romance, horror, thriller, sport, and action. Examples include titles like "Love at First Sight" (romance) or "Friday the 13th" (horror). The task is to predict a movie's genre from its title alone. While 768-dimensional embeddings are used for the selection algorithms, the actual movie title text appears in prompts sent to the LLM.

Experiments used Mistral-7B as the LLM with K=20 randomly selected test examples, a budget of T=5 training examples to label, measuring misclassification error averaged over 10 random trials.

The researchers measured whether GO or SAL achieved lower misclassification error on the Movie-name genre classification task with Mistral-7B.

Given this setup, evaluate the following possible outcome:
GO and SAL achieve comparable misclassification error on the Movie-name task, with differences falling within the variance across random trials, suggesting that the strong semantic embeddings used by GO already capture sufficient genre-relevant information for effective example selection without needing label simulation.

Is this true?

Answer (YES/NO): NO